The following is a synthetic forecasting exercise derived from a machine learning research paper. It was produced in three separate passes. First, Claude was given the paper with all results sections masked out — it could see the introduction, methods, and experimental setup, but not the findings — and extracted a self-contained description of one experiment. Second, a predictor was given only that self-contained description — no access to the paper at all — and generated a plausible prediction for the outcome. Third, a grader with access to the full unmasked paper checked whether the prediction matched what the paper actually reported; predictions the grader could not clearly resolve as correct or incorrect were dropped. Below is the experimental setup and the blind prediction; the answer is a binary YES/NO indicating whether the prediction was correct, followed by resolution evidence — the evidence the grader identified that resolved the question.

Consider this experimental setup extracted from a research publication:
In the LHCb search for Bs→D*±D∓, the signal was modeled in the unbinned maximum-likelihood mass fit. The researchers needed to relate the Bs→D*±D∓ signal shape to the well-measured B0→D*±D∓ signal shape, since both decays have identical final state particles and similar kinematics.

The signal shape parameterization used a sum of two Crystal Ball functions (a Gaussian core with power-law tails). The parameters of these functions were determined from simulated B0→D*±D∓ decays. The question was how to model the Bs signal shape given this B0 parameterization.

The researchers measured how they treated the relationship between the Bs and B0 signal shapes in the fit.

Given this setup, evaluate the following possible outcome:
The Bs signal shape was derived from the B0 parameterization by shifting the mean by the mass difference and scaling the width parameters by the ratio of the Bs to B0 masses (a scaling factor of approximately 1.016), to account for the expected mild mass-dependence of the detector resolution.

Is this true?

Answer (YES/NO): NO